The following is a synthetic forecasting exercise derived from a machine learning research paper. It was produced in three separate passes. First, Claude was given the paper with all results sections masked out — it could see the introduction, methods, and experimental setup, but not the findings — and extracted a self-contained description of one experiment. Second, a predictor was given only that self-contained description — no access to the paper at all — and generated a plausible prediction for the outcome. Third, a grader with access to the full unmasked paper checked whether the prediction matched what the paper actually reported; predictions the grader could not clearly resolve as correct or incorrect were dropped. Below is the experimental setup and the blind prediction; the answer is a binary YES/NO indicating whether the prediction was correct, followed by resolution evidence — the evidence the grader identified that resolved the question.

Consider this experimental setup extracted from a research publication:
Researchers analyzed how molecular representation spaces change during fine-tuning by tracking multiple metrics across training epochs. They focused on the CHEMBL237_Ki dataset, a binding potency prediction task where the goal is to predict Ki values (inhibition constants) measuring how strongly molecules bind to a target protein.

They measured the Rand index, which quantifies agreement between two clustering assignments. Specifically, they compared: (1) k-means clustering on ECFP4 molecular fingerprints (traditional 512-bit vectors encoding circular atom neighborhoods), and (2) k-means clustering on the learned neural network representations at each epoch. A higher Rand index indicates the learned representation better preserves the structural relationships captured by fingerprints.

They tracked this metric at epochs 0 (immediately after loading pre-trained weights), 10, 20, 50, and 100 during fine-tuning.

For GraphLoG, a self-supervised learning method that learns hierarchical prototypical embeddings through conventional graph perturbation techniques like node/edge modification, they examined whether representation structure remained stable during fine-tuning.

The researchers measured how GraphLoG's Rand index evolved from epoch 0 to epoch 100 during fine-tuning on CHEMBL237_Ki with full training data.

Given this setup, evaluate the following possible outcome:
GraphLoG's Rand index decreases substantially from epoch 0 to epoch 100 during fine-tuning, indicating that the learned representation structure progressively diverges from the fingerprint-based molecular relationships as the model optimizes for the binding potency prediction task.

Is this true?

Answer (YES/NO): YES